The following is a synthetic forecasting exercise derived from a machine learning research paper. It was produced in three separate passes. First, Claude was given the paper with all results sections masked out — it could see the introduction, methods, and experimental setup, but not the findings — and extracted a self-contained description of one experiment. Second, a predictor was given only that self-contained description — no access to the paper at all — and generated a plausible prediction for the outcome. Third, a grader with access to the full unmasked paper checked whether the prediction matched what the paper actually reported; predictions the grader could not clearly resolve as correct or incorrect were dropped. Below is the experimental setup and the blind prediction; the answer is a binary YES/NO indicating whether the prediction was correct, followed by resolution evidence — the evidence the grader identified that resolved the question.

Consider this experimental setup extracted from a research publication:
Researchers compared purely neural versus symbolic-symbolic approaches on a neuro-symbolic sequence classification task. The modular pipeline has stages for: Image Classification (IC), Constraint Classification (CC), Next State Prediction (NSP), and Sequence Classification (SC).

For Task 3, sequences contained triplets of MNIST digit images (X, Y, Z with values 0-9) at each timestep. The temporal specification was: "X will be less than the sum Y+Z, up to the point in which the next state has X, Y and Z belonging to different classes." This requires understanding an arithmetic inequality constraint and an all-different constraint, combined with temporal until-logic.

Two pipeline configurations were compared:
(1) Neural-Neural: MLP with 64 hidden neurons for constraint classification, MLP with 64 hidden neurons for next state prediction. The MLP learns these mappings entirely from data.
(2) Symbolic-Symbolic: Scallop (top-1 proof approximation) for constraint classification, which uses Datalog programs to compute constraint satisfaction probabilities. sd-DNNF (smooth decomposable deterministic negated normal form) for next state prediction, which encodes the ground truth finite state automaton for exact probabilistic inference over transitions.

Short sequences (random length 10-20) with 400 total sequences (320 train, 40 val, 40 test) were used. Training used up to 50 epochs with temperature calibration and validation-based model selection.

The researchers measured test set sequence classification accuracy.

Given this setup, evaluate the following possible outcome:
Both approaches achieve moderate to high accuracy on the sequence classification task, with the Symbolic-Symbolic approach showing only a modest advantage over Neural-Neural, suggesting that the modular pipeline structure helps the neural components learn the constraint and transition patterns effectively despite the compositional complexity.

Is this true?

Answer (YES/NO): NO